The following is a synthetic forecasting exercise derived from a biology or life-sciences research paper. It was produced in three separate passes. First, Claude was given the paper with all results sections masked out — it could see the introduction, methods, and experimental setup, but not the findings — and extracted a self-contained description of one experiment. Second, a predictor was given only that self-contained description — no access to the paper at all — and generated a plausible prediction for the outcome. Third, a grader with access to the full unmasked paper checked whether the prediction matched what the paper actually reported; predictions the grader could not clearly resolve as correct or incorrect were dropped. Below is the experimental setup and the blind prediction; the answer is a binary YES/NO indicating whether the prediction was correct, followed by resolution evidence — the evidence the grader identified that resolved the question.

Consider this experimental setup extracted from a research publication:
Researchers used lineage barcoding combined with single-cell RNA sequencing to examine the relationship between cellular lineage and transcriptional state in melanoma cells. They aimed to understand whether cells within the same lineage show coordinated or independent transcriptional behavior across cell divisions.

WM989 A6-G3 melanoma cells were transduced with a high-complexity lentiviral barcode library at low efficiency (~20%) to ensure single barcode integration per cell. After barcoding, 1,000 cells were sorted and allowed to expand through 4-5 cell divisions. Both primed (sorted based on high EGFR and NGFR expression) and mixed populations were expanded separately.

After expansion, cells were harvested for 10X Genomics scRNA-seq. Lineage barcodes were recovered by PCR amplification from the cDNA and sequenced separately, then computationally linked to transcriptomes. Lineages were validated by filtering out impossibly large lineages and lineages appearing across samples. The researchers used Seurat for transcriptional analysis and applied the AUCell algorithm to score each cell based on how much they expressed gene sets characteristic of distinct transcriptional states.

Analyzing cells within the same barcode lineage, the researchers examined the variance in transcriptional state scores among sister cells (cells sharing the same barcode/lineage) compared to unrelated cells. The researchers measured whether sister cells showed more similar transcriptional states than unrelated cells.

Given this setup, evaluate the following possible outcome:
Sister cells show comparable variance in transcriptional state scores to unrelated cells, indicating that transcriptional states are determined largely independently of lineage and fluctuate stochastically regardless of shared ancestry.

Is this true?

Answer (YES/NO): NO